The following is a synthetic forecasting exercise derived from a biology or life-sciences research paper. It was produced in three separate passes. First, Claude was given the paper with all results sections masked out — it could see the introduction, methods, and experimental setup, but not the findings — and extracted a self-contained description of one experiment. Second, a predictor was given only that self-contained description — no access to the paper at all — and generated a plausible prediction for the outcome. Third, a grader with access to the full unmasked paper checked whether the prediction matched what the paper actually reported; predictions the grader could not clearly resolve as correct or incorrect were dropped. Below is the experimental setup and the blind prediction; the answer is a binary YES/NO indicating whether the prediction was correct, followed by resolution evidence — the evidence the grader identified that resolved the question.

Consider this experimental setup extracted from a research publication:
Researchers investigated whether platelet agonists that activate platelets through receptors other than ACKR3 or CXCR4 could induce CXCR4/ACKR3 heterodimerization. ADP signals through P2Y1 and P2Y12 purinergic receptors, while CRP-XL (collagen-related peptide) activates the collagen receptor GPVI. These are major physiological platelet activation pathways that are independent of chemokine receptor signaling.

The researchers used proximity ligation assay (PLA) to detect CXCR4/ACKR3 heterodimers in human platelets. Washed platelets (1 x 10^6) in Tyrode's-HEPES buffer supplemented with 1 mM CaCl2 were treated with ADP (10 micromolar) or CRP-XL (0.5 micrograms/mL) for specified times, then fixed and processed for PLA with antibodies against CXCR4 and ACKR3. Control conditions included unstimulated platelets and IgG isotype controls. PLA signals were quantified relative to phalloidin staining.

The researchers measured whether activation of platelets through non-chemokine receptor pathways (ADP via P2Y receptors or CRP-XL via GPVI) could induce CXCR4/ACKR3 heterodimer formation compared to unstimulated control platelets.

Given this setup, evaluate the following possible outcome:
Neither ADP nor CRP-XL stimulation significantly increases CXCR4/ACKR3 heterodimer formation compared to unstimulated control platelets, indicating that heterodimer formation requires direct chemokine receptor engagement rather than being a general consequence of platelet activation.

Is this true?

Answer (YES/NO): YES